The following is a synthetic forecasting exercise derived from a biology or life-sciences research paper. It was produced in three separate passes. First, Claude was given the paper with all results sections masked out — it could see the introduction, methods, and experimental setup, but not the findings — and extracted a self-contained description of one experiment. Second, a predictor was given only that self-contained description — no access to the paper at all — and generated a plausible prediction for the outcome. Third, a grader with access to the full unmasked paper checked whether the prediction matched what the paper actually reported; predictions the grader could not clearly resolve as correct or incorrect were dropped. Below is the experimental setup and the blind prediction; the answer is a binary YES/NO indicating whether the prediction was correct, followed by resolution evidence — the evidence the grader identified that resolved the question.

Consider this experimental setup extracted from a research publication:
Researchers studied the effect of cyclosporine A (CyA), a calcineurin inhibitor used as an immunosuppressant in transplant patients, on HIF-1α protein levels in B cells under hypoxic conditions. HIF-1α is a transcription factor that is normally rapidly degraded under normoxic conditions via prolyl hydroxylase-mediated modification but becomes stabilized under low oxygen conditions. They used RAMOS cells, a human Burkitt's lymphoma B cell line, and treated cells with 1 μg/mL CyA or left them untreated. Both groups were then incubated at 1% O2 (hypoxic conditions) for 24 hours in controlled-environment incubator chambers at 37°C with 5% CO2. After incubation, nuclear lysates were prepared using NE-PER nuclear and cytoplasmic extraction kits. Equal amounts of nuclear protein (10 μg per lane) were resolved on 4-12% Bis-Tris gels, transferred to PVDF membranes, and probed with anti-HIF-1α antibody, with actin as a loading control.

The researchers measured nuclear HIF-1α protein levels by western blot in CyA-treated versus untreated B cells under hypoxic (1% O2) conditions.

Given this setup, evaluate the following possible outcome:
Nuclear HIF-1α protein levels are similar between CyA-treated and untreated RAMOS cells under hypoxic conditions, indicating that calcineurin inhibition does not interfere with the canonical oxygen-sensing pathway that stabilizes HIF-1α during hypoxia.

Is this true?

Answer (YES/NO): NO